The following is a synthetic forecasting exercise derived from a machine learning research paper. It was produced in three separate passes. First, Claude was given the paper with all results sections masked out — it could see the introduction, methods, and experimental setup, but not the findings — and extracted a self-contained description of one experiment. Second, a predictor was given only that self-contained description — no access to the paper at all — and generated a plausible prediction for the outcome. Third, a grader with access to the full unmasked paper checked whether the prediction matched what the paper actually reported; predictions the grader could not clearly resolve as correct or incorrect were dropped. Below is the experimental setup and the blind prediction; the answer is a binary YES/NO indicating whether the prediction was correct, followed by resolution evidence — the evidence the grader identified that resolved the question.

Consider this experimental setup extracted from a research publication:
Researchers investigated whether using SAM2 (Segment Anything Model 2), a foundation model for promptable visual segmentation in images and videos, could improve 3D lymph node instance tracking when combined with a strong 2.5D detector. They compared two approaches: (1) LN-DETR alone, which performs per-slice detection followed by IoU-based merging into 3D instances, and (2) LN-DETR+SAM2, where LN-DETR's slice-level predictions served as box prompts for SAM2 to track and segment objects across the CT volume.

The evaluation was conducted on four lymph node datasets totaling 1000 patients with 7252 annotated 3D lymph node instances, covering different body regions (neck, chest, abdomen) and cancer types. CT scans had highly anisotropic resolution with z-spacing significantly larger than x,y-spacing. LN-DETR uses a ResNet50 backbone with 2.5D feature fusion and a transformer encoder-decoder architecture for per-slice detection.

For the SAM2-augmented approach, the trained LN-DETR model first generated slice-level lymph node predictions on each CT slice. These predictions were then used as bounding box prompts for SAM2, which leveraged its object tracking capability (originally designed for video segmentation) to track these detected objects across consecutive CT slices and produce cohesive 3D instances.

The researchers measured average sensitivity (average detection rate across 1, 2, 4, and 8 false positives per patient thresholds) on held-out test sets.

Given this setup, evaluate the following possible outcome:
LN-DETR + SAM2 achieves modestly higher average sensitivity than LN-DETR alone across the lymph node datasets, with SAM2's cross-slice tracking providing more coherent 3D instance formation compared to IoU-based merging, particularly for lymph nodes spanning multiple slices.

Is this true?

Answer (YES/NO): NO